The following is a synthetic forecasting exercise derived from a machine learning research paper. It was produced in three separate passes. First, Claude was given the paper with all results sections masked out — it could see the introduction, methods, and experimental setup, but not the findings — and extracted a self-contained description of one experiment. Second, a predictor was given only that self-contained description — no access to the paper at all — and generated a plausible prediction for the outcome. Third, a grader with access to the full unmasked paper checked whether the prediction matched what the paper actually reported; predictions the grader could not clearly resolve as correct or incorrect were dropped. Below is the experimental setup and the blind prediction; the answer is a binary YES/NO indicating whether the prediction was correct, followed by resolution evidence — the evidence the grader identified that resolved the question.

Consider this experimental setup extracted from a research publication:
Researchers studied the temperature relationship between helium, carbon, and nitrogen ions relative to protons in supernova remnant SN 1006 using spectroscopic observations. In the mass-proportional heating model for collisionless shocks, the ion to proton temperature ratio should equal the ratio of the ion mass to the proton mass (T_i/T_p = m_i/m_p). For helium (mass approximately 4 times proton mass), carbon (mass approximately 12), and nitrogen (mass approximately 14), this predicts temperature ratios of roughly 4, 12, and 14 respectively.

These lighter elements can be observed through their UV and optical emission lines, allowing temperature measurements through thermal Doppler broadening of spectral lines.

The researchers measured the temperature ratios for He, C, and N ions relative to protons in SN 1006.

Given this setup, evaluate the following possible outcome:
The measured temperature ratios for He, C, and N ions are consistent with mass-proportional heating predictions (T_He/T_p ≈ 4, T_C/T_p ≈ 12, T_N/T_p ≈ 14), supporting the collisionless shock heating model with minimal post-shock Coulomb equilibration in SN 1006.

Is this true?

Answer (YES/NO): YES